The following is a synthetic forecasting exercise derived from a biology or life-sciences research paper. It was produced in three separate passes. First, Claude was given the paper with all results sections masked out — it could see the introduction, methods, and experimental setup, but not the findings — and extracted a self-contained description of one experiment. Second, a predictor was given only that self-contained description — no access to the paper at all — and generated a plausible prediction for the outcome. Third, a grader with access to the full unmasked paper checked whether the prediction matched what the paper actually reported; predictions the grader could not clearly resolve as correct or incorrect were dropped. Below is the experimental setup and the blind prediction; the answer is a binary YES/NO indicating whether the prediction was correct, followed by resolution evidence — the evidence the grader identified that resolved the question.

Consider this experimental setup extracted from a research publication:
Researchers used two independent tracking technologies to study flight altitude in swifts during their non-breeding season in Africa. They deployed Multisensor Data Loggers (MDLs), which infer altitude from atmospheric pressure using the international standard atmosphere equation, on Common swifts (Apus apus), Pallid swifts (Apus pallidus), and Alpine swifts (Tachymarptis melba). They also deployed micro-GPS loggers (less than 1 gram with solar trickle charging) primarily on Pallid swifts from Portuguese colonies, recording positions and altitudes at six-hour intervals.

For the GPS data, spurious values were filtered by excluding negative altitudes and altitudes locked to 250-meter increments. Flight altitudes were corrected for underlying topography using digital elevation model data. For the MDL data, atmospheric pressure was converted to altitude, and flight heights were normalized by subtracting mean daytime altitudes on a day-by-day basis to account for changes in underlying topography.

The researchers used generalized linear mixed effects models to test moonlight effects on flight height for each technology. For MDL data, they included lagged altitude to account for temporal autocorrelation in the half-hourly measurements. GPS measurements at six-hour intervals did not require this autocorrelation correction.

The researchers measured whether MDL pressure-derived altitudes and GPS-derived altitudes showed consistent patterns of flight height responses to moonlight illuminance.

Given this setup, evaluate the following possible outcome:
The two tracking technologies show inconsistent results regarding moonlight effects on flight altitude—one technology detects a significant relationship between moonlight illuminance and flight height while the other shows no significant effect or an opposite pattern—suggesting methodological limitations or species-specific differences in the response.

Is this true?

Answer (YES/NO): NO